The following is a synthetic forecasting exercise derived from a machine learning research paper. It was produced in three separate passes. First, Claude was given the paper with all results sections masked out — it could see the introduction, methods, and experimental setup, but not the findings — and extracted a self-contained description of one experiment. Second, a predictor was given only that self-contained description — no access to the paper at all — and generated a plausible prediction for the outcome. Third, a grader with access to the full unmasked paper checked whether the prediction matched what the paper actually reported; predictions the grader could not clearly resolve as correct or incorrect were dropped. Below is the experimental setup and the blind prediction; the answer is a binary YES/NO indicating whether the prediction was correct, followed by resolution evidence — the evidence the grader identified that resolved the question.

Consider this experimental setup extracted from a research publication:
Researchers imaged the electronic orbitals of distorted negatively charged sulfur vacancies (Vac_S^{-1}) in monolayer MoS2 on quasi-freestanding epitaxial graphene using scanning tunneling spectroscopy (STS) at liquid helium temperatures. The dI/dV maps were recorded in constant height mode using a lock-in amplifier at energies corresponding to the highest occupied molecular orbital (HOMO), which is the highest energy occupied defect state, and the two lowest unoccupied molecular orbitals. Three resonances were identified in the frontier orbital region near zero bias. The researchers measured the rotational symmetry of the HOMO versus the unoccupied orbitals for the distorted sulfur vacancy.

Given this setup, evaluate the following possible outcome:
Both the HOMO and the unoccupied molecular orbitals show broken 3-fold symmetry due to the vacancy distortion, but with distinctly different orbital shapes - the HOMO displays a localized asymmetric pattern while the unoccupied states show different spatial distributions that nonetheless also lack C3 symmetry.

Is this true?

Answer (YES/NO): NO